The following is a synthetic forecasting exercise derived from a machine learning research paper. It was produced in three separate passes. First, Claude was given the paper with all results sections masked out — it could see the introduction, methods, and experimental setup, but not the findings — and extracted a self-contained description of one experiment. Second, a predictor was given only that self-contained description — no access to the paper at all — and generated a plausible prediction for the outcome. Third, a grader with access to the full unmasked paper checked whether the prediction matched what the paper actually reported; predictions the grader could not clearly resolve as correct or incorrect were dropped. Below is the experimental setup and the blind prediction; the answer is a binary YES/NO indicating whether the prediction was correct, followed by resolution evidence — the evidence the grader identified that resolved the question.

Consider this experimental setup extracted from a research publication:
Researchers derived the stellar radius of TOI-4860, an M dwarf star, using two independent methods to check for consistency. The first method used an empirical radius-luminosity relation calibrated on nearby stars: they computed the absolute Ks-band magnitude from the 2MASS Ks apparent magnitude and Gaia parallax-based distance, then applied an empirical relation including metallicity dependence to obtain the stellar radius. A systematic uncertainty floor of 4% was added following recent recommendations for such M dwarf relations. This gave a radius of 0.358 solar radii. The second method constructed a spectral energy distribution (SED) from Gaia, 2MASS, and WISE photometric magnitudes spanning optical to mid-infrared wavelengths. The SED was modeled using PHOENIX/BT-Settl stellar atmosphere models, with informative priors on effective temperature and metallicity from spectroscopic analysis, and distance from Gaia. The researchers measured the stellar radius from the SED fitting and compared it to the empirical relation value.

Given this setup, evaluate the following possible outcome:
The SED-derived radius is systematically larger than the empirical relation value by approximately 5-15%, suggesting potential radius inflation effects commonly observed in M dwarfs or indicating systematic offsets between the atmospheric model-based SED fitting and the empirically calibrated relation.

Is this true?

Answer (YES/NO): NO